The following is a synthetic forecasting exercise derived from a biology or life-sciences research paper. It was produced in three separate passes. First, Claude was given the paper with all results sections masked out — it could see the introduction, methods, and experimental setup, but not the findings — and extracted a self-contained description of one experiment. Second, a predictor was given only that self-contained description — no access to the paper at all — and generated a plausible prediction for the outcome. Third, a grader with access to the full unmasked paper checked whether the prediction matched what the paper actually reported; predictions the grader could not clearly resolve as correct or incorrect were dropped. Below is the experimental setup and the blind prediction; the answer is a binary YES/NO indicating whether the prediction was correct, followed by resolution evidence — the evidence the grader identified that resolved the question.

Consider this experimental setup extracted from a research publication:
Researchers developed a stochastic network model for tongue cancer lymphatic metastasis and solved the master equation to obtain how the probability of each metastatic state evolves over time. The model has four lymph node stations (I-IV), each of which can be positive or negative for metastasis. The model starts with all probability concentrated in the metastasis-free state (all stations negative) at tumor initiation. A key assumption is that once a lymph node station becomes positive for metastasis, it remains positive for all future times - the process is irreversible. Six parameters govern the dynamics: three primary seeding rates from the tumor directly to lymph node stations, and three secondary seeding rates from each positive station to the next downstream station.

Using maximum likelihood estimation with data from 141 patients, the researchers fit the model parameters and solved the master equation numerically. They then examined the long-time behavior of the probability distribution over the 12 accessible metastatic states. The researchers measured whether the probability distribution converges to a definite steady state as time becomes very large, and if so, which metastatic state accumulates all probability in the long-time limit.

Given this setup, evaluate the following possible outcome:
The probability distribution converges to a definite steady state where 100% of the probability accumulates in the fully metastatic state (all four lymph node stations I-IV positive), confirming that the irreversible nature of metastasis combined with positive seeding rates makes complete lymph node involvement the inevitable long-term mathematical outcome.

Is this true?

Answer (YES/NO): YES